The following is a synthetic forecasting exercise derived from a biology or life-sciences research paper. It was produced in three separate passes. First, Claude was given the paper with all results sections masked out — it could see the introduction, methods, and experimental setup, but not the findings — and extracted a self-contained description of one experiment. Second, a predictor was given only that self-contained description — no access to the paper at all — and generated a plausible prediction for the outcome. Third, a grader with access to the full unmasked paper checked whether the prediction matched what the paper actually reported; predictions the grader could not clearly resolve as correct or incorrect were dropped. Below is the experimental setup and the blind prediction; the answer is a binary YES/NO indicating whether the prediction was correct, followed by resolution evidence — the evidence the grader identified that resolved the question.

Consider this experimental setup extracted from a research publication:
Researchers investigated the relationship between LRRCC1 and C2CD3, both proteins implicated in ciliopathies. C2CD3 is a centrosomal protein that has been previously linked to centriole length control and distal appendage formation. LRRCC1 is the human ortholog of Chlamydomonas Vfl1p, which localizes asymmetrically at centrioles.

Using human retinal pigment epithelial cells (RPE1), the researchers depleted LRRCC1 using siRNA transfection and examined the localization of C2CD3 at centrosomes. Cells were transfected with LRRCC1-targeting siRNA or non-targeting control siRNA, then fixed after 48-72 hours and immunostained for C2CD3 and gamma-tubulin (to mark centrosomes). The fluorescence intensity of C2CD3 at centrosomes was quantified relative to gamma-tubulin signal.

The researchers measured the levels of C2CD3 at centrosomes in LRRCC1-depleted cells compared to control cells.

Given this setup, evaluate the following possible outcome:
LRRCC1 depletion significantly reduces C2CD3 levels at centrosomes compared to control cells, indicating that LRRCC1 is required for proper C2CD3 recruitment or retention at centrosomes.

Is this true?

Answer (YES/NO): NO